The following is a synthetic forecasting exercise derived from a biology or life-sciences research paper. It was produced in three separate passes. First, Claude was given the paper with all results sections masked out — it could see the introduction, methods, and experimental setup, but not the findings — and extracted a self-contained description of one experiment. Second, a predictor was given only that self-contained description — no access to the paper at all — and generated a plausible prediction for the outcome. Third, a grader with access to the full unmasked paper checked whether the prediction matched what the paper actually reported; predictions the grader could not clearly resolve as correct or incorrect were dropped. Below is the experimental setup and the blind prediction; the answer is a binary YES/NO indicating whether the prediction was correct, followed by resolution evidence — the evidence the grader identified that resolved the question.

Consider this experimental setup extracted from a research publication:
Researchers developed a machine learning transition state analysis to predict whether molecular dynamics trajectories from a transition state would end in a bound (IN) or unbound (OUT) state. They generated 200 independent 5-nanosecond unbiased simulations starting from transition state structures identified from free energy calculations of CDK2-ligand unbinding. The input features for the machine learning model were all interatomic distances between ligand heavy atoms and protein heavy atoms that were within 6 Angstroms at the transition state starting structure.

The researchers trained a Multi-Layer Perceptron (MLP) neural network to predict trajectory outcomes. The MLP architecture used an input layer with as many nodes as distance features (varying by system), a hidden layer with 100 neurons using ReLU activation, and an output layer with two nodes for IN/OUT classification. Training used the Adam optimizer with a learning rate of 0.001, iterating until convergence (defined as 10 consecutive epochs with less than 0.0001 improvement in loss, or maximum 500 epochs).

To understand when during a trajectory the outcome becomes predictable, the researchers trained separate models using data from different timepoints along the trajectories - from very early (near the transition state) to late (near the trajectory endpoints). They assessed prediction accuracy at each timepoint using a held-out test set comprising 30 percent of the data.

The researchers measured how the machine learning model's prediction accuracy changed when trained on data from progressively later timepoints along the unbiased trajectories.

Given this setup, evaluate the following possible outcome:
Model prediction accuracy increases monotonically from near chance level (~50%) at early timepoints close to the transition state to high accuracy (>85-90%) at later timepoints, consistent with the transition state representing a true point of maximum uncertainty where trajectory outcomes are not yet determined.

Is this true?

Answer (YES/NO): NO